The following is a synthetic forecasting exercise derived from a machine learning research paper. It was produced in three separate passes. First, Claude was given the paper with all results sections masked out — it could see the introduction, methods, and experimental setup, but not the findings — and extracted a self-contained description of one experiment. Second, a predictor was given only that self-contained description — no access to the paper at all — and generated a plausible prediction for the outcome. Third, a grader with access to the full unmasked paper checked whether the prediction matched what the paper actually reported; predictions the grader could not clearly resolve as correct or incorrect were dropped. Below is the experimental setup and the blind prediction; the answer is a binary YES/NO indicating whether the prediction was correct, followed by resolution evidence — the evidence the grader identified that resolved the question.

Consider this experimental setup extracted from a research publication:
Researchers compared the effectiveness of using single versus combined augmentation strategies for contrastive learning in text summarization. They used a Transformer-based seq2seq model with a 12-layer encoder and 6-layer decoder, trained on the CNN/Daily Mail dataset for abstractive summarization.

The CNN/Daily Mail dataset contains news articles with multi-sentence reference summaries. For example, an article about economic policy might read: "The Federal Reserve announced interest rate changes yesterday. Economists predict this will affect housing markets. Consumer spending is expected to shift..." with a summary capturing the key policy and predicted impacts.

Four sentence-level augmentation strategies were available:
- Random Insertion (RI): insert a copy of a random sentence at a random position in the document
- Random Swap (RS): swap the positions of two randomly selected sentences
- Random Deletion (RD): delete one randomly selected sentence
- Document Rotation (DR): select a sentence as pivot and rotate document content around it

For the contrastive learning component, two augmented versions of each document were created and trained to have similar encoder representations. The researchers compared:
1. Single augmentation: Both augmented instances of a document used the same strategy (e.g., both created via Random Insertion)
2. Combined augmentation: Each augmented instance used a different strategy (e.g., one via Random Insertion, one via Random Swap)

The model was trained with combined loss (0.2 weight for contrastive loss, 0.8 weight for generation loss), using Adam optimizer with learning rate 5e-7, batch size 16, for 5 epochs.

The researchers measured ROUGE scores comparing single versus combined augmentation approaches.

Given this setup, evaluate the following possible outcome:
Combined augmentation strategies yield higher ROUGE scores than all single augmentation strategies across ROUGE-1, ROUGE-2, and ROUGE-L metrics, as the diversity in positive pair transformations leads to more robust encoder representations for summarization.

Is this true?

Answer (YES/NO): NO